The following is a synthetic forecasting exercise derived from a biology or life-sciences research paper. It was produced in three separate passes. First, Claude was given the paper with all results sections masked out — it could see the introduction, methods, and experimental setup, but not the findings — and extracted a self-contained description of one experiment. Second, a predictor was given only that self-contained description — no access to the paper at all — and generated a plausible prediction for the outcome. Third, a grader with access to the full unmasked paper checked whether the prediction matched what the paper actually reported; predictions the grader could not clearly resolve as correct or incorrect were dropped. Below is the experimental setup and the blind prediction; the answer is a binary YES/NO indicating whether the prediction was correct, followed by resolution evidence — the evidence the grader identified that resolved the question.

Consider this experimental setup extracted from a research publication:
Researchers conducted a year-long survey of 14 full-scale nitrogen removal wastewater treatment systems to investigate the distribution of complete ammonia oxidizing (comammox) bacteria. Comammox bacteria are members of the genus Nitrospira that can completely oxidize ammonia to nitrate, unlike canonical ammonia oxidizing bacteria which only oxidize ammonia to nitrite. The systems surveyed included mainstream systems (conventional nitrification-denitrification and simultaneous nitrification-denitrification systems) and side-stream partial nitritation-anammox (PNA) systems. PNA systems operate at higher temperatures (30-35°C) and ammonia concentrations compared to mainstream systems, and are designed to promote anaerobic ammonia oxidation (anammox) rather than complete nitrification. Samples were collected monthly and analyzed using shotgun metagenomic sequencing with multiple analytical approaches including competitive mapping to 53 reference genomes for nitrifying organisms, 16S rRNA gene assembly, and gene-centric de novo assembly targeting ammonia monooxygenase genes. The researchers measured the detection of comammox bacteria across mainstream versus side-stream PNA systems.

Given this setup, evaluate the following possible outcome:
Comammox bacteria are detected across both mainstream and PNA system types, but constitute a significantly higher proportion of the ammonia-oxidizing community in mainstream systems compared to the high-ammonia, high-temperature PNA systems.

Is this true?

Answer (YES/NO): NO